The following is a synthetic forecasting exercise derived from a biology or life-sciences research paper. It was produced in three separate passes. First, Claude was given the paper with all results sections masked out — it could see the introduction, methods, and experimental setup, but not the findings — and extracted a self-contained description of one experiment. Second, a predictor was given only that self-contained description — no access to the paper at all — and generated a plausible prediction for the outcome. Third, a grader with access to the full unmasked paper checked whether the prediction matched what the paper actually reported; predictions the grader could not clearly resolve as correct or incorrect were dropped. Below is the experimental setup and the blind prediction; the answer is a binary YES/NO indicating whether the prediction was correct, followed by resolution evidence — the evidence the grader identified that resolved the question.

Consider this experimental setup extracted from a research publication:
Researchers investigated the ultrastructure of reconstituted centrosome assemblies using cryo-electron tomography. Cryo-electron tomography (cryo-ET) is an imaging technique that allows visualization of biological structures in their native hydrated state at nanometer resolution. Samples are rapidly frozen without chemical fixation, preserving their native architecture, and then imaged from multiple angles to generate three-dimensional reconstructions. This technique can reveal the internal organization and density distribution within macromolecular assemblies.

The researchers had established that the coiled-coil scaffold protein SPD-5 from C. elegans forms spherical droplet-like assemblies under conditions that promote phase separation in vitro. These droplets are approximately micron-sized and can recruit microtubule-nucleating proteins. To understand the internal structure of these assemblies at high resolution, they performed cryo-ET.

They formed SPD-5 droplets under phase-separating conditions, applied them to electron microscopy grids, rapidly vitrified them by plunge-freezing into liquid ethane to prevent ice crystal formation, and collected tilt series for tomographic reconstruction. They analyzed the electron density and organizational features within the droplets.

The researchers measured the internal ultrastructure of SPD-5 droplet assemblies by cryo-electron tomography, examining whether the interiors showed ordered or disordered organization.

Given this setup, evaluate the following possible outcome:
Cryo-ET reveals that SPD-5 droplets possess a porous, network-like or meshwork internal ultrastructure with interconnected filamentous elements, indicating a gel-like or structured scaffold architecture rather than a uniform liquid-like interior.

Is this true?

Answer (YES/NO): NO